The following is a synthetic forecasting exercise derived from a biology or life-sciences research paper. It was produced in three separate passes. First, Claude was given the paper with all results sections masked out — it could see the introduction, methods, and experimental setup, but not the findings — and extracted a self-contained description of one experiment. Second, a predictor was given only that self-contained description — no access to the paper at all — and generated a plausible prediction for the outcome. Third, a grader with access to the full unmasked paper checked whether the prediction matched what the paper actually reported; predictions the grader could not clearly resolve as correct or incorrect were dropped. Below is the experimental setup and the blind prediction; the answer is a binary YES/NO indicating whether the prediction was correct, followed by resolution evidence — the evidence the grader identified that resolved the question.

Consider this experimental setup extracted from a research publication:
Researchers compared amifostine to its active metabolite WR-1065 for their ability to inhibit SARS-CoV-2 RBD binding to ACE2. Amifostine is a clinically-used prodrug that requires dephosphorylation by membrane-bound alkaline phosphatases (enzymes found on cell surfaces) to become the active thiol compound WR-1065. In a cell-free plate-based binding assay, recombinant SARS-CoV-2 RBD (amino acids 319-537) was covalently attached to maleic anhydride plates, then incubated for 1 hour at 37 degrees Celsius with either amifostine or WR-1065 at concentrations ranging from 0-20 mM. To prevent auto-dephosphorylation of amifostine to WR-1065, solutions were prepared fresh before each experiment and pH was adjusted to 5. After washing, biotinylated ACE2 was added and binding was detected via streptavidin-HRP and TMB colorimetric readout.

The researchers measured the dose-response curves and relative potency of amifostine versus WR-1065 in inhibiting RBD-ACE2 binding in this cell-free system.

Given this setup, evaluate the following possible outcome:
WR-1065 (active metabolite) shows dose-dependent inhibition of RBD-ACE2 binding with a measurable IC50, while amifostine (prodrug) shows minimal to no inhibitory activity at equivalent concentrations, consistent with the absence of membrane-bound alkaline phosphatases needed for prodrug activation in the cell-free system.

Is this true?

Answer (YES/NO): YES